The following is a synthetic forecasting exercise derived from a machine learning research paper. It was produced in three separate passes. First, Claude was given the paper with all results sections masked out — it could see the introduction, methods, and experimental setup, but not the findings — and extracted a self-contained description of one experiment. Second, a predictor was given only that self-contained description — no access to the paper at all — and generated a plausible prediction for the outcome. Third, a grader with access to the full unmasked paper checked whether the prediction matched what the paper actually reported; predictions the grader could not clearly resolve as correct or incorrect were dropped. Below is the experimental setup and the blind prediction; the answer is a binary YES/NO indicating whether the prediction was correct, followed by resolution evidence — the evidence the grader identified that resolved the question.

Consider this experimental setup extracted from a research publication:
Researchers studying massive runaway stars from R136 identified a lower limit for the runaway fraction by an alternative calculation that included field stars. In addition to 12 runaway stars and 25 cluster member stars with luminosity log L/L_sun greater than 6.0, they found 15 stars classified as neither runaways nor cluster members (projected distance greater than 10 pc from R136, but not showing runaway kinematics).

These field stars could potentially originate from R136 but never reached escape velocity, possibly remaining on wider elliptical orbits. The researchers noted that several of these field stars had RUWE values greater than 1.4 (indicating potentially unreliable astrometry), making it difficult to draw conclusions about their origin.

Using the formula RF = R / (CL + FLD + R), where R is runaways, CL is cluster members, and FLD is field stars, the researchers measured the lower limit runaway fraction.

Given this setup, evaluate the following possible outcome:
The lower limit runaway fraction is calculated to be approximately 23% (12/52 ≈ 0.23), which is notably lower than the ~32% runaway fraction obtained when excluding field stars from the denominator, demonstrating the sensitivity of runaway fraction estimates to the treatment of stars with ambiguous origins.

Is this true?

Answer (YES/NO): NO